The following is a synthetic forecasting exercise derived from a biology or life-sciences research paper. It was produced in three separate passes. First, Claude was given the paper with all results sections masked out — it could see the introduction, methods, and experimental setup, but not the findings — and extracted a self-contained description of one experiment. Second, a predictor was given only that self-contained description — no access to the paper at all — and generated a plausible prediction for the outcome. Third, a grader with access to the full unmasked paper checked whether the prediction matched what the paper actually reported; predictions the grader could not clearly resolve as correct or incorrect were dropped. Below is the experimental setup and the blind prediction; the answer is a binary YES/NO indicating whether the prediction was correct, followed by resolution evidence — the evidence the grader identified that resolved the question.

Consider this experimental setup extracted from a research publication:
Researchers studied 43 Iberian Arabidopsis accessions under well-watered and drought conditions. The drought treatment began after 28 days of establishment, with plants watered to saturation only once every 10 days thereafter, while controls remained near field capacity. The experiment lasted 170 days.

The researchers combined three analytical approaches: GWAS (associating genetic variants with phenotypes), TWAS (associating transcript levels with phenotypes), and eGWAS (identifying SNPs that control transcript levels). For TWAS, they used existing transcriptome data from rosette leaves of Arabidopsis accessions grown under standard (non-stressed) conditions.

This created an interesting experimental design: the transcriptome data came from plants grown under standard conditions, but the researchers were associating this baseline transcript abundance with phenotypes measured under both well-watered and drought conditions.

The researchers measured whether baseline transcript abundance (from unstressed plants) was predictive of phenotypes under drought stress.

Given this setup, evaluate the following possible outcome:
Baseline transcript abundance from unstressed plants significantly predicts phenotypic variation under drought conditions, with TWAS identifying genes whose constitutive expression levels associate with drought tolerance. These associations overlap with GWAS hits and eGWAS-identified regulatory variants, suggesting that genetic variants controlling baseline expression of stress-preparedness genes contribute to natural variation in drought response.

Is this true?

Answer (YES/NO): YES